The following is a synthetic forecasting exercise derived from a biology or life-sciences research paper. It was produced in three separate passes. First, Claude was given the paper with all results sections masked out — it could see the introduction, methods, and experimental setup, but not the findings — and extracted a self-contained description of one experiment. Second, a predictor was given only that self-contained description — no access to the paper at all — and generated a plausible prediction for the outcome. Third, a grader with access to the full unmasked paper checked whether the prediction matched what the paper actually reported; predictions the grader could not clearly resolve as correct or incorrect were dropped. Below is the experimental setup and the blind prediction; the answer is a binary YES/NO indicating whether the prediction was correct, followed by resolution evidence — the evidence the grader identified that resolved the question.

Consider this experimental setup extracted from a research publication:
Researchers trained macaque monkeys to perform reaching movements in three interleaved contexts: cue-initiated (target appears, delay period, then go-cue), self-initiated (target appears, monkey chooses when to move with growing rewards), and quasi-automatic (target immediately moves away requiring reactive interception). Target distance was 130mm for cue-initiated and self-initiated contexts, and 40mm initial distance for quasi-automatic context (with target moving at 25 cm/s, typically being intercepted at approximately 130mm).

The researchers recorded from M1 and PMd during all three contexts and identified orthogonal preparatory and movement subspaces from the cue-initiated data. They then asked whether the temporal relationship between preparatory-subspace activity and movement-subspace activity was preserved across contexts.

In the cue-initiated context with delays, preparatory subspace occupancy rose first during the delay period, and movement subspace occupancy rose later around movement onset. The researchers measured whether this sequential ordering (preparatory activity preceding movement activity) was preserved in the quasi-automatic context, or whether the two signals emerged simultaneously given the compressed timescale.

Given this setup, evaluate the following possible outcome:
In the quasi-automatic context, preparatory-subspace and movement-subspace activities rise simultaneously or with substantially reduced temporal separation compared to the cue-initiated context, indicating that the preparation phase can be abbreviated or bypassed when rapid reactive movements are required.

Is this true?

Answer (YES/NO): NO